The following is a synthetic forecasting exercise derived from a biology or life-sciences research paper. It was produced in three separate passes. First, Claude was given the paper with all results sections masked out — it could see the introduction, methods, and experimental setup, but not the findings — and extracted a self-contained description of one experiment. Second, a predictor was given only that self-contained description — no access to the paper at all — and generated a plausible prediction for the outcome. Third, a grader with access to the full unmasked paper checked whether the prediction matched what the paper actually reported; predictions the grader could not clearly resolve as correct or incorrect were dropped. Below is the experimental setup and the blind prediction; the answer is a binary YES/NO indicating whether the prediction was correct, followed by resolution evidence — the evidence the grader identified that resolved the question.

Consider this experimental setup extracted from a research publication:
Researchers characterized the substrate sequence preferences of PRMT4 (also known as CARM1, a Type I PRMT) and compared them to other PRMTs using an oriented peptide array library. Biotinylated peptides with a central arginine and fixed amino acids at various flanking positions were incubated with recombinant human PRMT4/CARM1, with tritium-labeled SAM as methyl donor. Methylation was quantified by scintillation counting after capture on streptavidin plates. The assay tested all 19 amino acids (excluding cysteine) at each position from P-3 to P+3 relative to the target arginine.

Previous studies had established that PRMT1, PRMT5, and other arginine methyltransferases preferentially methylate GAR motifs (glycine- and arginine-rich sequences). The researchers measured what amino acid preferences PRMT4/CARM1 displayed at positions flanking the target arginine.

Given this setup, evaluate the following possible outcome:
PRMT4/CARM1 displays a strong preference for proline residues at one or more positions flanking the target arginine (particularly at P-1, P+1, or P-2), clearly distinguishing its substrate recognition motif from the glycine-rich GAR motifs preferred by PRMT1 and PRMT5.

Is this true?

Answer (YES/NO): YES